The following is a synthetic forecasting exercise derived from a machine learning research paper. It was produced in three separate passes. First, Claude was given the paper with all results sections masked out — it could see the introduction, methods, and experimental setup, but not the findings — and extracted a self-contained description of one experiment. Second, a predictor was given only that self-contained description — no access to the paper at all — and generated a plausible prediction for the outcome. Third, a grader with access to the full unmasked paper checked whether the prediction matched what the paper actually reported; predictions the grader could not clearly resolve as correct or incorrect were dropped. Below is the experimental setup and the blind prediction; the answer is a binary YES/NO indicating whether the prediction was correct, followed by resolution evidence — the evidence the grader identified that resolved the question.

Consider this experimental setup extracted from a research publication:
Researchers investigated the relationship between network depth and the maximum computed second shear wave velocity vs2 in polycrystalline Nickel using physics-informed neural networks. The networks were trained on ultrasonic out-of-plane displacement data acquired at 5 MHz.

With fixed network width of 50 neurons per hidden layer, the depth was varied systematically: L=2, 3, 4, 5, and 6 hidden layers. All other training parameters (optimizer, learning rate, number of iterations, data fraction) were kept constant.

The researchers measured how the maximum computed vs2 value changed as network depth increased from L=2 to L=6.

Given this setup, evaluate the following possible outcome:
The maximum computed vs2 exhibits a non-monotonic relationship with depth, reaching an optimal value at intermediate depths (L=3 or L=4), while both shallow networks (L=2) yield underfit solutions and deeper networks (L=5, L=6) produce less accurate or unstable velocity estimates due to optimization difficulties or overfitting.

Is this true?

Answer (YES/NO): NO